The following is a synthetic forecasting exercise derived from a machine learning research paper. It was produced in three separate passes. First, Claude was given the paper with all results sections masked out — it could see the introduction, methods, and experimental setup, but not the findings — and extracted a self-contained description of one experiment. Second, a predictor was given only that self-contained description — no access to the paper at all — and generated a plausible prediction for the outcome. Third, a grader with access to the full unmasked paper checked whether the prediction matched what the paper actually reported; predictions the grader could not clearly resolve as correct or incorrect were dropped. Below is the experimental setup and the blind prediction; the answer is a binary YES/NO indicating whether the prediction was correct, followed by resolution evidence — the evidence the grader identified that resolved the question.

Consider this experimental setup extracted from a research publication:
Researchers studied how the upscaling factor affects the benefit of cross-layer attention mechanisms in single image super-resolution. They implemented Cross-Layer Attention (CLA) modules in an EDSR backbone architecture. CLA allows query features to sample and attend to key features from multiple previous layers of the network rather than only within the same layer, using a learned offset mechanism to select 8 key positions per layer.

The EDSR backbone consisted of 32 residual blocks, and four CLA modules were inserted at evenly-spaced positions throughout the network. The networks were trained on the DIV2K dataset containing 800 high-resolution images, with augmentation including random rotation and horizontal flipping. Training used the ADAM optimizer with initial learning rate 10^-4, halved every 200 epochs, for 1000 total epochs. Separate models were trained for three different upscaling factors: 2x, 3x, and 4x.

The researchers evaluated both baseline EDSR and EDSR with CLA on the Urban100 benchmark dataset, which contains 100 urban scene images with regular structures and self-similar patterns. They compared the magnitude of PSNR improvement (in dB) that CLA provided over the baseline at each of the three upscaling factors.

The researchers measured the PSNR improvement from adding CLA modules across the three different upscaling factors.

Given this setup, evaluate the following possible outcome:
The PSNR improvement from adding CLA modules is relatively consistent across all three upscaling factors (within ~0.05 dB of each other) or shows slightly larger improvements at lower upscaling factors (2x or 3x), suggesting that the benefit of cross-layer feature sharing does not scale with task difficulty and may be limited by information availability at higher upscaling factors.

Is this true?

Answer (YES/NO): NO